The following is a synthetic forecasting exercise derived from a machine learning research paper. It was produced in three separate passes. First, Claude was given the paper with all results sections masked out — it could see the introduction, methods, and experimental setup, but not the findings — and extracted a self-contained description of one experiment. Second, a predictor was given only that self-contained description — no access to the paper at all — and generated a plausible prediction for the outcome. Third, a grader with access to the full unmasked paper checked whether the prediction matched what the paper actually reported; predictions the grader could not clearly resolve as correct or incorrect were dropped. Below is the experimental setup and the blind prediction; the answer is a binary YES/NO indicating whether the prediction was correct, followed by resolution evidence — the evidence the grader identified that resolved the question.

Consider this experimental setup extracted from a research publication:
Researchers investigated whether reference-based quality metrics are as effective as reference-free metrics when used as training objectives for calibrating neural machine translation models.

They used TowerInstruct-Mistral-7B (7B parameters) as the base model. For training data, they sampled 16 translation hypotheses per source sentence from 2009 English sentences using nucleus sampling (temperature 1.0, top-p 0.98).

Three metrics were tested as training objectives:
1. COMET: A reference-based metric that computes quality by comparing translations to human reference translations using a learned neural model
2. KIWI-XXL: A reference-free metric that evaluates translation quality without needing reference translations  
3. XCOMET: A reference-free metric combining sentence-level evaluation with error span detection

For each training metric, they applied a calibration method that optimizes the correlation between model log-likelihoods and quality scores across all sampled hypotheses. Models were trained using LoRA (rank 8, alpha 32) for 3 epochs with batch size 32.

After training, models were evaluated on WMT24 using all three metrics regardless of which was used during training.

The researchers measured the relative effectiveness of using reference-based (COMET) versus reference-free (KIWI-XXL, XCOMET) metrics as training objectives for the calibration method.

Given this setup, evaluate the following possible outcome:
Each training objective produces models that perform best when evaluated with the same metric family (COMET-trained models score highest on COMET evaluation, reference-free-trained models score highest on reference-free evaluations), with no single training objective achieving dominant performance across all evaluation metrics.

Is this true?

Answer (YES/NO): NO